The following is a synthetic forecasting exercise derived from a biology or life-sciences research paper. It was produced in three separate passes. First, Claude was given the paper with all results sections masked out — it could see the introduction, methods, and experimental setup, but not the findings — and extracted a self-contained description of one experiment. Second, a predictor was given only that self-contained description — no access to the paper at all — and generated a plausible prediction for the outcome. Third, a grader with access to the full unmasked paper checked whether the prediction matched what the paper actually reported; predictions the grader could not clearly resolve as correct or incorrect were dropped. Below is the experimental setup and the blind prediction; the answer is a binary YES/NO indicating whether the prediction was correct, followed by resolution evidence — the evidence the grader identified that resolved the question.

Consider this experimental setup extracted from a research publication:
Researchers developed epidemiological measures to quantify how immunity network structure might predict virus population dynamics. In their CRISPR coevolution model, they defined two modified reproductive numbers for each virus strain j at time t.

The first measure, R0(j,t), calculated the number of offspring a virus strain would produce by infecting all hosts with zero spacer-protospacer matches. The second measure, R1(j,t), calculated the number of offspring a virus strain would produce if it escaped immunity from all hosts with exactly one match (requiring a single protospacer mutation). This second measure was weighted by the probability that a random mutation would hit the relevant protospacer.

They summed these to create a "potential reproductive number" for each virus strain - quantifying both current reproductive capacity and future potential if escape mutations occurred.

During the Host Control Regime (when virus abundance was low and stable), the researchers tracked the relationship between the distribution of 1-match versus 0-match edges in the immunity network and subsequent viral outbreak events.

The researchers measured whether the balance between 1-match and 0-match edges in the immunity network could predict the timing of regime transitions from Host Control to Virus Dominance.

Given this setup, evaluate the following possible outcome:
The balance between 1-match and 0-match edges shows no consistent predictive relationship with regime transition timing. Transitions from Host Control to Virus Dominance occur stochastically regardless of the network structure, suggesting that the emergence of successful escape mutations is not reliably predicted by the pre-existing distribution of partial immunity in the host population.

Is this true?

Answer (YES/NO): NO